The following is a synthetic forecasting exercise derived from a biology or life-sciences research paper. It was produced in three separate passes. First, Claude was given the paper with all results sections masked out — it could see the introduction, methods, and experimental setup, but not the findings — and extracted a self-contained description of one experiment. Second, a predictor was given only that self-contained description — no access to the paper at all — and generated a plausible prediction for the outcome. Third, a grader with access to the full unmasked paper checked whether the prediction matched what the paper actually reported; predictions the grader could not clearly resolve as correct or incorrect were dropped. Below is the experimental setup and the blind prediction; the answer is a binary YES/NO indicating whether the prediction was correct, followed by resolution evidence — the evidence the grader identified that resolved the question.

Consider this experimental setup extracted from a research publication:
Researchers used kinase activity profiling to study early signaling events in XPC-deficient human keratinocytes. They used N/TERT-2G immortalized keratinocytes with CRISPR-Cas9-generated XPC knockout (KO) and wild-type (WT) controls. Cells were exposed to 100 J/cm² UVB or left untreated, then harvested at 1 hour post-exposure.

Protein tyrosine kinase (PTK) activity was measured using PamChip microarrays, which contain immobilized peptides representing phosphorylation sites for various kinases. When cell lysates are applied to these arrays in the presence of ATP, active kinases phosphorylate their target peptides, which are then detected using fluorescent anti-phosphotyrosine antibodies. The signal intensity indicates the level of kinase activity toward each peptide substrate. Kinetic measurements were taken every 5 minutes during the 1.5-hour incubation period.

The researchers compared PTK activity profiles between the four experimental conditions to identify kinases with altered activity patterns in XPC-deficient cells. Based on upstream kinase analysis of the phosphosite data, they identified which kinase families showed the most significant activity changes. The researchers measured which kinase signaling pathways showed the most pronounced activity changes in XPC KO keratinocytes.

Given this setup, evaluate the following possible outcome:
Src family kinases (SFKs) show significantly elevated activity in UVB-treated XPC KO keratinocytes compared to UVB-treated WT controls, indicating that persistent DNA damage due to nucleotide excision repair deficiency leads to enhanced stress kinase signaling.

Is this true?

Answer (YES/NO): NO